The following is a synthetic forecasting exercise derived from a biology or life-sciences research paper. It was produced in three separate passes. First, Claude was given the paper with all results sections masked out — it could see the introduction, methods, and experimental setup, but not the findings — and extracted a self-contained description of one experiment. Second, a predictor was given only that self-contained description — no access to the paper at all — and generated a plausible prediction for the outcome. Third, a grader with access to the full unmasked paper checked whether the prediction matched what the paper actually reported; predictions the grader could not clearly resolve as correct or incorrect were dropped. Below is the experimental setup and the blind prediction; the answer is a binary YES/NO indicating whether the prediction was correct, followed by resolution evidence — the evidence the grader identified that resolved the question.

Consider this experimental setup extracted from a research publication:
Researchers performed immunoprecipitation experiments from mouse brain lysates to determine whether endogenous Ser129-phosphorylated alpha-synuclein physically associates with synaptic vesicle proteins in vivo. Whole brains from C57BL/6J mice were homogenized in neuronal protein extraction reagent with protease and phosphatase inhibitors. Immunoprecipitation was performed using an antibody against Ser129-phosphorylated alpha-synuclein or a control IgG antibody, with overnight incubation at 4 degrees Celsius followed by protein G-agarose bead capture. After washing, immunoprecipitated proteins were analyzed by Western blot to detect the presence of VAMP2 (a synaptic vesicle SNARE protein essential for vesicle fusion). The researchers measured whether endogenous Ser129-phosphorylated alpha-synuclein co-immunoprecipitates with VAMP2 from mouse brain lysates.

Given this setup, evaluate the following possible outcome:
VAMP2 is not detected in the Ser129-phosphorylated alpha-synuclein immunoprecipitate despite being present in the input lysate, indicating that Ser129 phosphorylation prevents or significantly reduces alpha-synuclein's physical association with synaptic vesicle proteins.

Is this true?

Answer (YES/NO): NO